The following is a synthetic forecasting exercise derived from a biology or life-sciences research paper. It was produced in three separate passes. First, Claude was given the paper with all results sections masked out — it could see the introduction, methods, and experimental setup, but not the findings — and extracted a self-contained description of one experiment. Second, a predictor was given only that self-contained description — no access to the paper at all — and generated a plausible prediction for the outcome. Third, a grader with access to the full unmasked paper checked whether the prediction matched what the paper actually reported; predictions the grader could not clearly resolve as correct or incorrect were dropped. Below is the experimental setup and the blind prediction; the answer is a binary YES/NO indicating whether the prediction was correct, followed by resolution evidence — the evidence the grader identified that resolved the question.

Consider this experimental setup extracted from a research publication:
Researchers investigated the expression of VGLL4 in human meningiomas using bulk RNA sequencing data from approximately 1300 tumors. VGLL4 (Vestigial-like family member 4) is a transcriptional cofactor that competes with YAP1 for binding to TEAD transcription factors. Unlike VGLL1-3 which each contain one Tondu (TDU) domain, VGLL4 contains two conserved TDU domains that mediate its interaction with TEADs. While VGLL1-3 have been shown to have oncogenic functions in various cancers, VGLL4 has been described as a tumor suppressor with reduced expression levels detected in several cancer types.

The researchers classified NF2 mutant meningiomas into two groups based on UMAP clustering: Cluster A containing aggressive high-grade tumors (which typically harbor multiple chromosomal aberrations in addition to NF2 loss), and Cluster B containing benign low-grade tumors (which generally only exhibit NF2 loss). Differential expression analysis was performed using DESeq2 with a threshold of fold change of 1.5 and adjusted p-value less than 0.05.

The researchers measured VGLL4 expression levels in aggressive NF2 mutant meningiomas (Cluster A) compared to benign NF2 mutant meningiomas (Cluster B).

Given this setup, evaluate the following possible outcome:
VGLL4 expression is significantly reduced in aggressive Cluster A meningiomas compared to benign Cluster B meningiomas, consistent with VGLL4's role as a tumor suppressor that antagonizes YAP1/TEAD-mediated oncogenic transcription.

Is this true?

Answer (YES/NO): NO